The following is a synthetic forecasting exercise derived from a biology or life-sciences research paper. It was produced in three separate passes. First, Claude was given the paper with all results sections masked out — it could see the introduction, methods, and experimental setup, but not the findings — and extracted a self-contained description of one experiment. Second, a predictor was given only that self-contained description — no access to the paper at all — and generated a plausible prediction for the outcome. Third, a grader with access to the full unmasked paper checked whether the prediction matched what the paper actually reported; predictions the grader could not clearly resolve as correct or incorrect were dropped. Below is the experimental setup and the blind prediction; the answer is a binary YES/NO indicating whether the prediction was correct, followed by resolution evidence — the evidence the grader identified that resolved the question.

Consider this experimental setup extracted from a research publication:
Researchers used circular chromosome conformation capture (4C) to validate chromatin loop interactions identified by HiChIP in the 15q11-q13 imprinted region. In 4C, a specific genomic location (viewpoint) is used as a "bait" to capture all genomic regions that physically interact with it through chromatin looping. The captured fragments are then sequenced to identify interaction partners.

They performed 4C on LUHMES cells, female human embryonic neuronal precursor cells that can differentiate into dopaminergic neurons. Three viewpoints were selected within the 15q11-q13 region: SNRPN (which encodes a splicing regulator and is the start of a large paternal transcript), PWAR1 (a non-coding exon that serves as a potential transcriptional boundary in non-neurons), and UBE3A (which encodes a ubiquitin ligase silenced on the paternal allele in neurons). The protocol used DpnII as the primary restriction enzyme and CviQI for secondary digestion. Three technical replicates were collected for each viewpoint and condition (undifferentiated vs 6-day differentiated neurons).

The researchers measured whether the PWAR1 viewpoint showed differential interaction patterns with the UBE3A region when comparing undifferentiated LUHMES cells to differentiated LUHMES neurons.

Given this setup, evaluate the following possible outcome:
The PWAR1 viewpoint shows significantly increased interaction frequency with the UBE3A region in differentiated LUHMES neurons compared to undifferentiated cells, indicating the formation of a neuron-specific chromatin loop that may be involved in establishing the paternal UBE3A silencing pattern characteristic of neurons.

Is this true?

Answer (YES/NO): YES